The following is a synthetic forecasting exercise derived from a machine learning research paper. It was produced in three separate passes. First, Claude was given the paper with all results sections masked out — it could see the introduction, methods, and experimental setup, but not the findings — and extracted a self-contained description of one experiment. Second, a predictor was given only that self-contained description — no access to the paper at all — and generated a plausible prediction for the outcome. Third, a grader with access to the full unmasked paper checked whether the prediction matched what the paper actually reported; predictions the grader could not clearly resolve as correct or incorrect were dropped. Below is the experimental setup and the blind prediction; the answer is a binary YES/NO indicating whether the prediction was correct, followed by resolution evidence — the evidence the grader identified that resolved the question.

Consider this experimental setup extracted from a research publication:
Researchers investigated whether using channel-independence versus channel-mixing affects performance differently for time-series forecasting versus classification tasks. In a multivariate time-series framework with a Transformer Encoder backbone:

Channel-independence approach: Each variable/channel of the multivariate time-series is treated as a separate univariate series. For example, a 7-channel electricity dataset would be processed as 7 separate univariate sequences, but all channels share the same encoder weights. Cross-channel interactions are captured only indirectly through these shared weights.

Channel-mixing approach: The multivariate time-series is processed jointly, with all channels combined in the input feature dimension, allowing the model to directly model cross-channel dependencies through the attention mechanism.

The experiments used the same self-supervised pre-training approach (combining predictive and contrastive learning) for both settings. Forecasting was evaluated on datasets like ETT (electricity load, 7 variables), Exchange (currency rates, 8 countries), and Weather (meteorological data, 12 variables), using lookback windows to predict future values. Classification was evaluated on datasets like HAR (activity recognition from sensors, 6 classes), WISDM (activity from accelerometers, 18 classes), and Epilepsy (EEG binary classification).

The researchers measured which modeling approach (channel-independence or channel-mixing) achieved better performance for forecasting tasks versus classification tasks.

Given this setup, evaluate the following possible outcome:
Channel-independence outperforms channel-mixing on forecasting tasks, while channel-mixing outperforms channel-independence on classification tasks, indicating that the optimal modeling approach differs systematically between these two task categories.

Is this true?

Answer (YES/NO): YES